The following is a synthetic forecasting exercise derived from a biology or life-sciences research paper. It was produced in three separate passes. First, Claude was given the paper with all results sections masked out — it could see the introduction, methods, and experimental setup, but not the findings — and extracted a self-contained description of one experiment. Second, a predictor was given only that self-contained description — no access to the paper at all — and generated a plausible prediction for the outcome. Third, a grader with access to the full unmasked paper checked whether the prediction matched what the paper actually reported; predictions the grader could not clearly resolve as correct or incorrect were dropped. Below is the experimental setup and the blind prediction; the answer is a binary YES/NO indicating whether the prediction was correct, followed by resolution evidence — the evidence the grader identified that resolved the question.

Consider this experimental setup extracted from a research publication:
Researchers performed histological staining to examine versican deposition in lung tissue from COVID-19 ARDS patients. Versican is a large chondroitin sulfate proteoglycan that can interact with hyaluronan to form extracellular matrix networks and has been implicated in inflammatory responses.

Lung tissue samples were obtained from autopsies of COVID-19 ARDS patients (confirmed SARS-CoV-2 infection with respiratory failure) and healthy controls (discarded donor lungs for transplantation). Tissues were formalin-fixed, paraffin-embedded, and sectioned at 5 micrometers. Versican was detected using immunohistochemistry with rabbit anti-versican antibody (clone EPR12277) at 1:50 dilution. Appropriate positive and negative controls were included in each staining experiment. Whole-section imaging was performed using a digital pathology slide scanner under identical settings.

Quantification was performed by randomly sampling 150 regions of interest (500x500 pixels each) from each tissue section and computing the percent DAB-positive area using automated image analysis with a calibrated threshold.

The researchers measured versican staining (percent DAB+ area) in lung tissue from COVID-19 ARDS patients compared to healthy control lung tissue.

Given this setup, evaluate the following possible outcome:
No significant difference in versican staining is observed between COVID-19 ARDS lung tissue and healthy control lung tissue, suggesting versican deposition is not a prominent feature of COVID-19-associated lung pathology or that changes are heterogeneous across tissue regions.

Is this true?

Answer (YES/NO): YES